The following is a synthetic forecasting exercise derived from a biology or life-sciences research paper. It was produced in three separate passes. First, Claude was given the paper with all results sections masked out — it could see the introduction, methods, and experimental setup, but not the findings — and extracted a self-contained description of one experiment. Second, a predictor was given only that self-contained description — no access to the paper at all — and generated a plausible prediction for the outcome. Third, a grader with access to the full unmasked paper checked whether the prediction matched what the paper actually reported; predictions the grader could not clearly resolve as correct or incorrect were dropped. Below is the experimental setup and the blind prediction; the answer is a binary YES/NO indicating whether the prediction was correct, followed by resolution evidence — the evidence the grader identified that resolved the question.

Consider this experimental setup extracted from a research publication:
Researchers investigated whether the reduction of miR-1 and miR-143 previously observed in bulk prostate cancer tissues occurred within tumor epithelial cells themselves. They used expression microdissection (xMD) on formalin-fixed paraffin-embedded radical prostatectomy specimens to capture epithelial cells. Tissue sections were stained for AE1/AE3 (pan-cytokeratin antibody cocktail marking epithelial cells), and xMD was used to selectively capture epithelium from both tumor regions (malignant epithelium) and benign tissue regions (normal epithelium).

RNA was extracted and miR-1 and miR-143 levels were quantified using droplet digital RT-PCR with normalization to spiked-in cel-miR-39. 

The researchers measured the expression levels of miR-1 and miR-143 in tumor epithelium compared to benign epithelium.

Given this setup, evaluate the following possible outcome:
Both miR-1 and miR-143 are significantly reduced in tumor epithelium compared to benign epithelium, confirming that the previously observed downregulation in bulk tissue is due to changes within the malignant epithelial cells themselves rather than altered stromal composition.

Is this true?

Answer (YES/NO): NO